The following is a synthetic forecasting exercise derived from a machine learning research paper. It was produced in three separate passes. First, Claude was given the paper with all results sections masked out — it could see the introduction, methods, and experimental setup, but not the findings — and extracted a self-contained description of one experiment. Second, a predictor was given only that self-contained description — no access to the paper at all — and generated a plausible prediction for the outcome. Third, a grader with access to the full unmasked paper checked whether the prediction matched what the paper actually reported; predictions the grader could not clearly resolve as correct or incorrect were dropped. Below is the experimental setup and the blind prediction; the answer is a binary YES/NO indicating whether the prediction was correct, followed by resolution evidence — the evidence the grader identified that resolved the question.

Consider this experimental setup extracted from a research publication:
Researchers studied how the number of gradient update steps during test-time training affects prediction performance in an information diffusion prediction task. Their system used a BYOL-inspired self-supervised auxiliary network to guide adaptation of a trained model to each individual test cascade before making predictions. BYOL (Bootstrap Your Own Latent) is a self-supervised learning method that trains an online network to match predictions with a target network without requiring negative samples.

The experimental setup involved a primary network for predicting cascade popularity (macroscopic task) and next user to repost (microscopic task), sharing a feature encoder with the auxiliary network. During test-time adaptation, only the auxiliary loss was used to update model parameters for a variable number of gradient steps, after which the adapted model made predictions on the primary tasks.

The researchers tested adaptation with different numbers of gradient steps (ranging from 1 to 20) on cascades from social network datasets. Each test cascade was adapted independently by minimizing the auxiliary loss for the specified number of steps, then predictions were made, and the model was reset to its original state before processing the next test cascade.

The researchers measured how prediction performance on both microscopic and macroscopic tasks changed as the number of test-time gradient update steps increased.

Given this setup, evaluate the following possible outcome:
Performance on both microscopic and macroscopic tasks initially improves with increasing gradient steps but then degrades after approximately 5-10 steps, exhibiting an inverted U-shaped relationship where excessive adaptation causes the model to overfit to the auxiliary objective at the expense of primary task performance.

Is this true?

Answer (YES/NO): NO